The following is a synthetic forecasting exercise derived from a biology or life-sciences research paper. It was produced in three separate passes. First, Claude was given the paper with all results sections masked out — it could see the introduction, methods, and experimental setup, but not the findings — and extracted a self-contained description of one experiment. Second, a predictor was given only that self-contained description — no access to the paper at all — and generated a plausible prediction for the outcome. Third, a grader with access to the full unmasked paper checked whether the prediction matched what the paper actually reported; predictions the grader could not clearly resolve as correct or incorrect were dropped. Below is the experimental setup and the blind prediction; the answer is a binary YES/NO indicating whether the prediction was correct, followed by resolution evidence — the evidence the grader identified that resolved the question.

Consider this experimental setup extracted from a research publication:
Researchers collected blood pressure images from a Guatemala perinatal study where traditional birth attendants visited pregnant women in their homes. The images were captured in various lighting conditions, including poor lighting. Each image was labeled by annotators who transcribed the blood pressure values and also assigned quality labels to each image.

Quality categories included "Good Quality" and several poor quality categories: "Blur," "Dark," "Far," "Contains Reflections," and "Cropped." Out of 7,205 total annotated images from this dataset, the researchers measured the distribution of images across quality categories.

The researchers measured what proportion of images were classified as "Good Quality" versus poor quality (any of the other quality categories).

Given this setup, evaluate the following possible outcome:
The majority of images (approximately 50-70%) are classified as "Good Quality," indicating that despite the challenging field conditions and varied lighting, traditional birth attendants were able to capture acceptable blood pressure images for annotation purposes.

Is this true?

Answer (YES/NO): NO